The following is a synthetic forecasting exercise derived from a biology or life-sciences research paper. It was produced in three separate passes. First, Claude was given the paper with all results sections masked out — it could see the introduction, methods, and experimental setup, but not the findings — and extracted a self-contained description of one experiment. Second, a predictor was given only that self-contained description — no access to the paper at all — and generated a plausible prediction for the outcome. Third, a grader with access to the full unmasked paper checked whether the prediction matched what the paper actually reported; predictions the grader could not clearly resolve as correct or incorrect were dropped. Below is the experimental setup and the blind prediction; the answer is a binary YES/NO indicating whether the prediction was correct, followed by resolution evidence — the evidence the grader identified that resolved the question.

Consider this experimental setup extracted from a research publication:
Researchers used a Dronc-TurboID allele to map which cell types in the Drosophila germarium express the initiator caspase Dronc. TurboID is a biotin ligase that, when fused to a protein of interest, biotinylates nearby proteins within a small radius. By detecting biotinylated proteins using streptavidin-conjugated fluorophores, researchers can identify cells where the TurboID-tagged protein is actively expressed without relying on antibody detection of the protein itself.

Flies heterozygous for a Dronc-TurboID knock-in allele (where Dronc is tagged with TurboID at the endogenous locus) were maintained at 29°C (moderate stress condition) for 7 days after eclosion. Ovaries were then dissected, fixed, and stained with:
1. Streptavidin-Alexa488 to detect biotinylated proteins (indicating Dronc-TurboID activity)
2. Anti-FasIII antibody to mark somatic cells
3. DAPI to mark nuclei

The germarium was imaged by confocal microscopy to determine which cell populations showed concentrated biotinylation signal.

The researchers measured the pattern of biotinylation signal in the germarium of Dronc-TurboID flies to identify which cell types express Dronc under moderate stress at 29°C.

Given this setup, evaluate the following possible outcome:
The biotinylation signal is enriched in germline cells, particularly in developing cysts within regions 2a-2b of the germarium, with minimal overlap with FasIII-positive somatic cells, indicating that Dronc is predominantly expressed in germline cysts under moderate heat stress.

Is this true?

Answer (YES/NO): NO